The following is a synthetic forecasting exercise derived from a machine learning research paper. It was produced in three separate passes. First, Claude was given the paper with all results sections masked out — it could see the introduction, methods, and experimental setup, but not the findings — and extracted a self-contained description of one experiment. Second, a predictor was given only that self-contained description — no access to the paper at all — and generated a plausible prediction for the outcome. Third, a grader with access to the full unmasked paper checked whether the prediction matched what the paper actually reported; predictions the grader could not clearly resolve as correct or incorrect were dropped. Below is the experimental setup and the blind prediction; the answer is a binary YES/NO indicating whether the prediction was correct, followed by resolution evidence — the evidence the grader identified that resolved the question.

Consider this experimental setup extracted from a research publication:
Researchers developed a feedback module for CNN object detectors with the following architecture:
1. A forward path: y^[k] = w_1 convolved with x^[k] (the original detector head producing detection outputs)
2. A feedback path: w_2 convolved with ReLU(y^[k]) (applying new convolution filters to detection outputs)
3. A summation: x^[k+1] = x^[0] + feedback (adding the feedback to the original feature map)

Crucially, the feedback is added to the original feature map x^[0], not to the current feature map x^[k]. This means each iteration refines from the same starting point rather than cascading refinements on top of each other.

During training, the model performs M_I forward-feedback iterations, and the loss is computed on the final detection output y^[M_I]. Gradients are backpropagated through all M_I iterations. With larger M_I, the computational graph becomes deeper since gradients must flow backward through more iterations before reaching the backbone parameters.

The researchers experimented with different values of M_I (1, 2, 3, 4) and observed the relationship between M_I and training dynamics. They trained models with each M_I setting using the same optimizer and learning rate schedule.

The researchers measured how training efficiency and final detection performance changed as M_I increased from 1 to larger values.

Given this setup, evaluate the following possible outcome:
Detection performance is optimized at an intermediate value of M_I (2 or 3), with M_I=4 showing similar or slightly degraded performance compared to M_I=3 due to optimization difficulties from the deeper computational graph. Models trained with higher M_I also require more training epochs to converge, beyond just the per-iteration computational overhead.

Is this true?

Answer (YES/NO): NO